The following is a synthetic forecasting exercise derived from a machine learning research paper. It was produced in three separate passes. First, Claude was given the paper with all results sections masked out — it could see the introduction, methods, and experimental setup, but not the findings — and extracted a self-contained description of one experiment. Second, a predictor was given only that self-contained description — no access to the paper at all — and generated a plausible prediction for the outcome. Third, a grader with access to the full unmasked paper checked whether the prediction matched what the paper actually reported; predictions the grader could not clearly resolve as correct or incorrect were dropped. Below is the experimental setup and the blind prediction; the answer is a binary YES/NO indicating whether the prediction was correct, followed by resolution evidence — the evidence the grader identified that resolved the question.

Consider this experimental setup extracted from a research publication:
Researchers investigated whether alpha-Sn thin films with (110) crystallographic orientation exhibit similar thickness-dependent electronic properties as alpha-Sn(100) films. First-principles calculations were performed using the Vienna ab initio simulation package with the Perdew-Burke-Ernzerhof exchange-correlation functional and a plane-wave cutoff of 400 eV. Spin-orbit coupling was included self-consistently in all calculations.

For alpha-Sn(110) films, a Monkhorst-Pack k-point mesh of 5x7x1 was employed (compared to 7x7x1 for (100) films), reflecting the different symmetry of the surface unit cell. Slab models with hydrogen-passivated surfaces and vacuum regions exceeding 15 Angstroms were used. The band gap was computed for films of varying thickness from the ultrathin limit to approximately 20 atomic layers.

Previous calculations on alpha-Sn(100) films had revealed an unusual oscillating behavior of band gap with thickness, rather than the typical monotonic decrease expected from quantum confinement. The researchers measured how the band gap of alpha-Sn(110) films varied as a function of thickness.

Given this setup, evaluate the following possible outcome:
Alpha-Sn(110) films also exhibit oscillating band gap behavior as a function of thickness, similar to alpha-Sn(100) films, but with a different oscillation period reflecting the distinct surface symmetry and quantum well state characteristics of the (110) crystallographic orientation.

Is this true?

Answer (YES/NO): YES